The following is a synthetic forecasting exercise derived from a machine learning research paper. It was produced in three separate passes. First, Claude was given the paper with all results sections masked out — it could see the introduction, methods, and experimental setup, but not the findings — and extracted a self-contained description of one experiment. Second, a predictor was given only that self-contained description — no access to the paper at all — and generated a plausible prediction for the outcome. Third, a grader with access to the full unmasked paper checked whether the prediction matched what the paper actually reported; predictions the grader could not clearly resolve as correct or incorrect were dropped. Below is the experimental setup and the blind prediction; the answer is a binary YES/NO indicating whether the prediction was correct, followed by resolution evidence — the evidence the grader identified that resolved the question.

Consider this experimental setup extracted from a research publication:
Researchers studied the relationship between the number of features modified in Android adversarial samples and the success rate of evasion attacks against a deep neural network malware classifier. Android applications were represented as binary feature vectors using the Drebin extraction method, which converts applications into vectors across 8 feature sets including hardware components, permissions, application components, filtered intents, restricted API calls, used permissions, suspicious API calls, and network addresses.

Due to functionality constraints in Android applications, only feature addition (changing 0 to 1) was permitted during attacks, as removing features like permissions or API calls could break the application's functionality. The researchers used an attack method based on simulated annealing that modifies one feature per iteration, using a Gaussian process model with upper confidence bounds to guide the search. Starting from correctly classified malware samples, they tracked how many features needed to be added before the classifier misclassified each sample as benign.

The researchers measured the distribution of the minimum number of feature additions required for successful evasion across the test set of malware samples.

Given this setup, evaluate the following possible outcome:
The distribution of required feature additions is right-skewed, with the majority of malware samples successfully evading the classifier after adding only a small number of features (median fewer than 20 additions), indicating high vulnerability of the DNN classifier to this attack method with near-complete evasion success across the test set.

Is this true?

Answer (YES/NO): YES